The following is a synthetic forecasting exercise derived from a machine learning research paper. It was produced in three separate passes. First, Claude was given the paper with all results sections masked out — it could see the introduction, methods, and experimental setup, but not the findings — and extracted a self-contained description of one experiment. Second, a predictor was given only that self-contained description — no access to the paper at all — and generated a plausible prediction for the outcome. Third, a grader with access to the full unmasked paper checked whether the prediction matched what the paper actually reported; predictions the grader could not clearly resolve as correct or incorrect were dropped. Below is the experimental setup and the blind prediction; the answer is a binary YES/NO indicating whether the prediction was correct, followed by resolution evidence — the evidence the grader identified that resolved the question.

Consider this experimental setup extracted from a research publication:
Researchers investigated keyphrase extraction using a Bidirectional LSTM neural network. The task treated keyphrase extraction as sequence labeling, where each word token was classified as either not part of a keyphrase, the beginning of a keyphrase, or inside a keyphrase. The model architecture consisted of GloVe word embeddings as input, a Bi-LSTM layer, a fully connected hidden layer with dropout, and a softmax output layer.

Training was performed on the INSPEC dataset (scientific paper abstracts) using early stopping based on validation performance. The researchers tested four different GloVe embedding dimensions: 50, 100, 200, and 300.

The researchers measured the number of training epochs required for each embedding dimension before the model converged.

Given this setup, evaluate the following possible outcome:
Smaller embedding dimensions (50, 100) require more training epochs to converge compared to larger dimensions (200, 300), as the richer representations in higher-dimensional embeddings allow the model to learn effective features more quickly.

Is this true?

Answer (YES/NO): NO